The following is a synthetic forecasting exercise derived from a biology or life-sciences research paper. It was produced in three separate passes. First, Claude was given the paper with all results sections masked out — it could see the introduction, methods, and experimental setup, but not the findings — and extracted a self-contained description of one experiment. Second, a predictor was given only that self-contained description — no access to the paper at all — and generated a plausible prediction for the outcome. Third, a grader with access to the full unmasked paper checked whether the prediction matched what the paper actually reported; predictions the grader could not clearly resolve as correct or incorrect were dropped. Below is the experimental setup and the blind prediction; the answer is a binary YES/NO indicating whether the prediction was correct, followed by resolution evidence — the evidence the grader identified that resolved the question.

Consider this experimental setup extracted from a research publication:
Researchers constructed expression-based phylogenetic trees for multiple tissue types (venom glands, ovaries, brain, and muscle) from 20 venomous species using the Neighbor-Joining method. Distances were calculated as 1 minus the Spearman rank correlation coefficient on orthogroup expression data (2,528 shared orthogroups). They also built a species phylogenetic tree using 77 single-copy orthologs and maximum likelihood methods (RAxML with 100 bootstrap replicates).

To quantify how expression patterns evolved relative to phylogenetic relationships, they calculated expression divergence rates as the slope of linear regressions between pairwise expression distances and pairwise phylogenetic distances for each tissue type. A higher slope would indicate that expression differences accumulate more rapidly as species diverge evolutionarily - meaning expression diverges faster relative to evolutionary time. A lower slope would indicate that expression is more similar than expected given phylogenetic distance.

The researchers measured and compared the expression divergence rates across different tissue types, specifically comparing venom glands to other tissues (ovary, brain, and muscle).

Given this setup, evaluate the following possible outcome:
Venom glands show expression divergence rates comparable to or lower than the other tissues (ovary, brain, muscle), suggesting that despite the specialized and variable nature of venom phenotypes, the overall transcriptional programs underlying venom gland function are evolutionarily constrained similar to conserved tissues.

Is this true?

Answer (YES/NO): YES